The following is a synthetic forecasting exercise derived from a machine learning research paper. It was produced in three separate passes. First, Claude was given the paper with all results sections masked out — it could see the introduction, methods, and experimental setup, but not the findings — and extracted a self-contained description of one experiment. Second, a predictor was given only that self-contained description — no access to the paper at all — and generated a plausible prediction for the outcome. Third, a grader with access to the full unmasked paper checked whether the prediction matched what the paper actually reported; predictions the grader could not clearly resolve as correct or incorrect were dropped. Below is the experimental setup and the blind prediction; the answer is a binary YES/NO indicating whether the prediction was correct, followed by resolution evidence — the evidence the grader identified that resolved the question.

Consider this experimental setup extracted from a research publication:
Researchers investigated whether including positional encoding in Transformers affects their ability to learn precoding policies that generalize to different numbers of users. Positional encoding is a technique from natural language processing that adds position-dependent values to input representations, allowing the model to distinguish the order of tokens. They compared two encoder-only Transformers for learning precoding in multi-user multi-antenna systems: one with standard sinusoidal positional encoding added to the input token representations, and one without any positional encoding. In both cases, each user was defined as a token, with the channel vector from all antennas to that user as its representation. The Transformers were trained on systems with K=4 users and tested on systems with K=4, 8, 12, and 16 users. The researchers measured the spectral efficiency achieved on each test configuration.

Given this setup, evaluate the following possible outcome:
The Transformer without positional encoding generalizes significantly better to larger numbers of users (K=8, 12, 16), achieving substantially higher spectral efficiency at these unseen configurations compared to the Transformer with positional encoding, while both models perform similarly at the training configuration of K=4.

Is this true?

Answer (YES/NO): NO